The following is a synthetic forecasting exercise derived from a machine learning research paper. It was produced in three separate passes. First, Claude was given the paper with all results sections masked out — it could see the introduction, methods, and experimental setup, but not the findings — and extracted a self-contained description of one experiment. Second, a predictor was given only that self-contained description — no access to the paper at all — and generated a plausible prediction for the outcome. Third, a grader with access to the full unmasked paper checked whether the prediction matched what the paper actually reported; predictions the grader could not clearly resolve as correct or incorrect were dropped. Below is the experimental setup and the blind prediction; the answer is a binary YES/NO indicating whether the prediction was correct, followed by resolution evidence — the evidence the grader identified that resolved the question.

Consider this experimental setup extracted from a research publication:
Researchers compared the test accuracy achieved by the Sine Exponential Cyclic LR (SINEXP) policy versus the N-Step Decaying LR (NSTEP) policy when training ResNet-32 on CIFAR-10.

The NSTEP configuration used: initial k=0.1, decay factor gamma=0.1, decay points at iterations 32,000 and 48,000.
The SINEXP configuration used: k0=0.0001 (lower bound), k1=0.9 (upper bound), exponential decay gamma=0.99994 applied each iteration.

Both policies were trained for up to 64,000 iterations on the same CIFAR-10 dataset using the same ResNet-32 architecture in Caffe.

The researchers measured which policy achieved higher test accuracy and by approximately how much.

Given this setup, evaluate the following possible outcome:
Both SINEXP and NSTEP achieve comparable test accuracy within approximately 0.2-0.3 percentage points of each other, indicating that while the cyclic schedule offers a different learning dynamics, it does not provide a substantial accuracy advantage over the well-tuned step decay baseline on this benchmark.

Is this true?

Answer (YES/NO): NO